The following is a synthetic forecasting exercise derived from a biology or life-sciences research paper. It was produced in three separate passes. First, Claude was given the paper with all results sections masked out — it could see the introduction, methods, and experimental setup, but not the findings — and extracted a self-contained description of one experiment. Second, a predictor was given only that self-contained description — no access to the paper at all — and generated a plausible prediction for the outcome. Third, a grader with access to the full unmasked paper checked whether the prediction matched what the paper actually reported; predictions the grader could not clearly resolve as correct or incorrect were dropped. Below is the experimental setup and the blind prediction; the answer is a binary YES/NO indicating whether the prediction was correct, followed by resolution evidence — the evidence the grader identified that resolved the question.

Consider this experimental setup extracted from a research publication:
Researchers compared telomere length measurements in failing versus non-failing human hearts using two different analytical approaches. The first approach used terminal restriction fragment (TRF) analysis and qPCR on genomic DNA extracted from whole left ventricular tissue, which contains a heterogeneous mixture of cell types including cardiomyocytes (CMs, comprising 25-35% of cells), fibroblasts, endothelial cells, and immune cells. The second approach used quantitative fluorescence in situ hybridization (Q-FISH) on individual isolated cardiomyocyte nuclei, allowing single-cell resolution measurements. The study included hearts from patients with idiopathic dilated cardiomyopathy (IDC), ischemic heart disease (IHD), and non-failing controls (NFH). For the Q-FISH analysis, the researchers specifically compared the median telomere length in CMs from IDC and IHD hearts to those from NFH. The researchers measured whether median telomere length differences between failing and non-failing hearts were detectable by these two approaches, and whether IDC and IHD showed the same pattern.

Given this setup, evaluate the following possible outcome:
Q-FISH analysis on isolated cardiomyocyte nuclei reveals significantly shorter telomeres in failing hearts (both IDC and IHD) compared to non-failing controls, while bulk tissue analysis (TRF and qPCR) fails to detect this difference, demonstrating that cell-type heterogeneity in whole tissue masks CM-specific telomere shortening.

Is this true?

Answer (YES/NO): NO